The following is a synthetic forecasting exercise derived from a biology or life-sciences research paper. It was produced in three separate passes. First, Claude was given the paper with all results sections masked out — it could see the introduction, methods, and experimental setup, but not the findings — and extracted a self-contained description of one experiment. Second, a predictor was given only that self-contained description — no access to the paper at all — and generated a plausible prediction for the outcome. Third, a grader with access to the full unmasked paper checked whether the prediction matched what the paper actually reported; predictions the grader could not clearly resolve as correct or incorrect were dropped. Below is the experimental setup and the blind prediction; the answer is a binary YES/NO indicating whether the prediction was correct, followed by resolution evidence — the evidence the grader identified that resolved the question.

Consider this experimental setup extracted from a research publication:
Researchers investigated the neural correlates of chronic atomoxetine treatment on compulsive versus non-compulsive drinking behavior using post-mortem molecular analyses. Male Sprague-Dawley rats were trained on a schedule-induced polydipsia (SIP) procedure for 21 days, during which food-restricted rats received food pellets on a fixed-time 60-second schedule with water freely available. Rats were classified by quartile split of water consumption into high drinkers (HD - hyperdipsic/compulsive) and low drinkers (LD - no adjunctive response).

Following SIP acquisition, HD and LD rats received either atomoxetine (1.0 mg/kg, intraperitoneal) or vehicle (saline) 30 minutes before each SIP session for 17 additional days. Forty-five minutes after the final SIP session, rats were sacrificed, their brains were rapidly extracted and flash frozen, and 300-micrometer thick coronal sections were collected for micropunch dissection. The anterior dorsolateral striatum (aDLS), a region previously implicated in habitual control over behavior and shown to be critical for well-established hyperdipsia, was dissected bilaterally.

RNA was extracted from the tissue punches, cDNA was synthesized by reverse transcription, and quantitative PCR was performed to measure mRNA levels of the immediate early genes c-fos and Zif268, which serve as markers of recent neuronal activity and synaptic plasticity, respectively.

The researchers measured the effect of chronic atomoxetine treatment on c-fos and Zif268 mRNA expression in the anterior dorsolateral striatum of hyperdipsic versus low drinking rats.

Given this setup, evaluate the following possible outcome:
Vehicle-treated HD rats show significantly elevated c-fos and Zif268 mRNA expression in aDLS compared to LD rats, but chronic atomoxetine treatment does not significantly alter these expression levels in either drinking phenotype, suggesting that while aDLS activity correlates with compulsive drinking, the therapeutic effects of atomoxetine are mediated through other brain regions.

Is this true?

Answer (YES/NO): NO